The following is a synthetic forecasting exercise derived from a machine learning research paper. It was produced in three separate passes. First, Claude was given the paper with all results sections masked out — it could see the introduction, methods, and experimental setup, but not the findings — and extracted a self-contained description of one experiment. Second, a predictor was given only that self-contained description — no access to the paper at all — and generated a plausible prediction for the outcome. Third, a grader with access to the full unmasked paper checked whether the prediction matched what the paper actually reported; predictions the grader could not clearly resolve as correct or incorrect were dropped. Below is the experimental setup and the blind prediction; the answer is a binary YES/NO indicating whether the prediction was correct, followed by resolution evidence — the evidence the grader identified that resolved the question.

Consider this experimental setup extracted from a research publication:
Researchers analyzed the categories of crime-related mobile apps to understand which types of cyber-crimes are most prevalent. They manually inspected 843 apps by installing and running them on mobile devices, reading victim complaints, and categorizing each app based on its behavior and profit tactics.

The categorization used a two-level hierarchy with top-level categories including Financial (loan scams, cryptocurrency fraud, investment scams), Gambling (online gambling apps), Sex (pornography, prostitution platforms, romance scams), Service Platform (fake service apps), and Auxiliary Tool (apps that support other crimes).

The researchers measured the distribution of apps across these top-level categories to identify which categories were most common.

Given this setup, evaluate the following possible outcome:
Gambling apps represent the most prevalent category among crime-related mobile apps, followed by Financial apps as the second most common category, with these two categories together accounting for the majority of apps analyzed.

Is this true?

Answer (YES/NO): NO